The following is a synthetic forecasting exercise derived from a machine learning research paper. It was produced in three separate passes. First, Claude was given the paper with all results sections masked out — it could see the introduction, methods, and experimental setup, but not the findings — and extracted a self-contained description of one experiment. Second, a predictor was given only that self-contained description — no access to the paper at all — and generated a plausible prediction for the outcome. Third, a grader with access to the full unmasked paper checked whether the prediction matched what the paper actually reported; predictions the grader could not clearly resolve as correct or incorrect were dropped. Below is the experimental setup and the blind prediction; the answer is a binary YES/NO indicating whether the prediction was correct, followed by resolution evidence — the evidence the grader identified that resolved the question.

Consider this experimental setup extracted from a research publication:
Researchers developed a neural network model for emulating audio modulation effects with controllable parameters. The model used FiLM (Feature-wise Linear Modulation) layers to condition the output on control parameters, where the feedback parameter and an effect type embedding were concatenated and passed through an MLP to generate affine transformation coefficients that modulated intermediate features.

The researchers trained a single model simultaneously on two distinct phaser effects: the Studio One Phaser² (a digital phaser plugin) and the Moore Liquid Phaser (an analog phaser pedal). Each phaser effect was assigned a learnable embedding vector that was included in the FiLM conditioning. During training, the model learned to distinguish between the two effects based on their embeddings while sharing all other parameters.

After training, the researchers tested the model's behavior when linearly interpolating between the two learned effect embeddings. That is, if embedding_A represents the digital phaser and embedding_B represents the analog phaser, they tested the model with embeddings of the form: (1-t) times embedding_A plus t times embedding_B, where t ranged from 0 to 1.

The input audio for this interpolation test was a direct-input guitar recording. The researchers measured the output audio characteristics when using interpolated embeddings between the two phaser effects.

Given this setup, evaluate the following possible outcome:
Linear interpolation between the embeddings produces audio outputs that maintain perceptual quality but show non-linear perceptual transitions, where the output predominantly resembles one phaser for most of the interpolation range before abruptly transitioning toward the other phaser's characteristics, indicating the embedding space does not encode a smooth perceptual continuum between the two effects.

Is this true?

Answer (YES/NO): NO